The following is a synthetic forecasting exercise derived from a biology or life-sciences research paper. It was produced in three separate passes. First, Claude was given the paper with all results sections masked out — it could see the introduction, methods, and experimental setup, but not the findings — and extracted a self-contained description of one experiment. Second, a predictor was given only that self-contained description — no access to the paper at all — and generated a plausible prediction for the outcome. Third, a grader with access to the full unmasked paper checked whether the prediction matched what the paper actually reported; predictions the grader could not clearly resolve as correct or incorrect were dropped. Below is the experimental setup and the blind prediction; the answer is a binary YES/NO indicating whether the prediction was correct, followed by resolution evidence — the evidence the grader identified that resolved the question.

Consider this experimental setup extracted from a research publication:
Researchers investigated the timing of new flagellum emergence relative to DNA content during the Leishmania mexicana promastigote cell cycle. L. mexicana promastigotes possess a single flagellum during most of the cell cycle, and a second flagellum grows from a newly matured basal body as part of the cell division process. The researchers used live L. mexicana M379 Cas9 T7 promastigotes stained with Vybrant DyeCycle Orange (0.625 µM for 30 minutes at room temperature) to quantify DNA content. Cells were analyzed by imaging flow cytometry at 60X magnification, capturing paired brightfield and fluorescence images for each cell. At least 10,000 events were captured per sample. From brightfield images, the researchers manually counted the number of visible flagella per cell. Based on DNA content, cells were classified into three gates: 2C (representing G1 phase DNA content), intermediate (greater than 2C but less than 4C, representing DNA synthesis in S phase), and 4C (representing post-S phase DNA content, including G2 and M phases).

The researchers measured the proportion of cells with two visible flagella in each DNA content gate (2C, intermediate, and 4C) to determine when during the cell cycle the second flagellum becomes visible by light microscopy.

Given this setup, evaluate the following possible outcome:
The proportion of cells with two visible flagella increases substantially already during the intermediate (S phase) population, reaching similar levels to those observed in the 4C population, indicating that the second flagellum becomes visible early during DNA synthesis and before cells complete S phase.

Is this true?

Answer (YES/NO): NO